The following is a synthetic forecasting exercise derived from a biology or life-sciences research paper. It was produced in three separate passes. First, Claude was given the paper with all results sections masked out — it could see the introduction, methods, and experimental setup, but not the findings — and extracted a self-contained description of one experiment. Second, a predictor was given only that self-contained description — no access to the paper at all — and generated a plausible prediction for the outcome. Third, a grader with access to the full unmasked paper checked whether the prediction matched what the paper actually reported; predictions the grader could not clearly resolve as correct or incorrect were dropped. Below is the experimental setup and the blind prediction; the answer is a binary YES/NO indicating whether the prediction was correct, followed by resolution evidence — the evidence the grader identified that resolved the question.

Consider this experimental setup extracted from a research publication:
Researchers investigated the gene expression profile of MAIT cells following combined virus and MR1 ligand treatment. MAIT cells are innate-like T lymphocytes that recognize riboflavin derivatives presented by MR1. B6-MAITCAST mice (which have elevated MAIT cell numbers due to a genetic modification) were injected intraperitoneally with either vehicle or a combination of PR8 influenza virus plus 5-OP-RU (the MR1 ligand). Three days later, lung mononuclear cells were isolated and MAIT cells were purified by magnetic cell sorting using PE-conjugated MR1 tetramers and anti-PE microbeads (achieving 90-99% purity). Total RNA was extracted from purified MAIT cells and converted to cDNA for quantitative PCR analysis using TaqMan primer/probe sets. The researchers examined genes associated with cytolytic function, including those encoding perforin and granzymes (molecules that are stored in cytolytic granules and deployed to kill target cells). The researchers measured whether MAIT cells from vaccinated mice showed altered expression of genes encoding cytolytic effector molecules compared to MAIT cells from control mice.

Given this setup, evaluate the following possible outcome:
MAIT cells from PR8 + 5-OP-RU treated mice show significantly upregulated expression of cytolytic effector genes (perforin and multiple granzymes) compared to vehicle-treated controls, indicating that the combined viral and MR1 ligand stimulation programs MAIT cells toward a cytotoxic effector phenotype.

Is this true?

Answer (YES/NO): NO